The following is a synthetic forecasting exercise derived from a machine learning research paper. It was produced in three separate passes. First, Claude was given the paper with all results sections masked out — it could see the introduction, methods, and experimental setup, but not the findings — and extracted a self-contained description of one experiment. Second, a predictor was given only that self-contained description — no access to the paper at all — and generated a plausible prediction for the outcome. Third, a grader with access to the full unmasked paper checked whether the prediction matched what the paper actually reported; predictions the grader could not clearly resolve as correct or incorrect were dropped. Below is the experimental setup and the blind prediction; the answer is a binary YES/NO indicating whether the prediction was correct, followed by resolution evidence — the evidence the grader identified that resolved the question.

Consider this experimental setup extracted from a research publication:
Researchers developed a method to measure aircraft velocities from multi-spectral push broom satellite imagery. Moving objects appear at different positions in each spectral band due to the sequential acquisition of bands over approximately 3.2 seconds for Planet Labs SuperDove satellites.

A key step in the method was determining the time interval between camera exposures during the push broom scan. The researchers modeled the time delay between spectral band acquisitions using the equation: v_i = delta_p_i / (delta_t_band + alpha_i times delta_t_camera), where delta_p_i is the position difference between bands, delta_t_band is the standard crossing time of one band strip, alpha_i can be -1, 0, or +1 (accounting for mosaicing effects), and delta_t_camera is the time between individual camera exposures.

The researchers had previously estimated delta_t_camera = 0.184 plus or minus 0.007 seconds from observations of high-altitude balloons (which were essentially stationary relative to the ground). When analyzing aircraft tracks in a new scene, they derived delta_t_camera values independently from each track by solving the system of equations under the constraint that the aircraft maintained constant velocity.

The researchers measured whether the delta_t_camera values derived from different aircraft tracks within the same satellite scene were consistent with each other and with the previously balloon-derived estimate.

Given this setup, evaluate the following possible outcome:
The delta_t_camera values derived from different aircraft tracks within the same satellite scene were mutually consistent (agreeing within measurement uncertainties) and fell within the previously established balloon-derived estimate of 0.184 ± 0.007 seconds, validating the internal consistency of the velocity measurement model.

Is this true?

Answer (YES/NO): YES